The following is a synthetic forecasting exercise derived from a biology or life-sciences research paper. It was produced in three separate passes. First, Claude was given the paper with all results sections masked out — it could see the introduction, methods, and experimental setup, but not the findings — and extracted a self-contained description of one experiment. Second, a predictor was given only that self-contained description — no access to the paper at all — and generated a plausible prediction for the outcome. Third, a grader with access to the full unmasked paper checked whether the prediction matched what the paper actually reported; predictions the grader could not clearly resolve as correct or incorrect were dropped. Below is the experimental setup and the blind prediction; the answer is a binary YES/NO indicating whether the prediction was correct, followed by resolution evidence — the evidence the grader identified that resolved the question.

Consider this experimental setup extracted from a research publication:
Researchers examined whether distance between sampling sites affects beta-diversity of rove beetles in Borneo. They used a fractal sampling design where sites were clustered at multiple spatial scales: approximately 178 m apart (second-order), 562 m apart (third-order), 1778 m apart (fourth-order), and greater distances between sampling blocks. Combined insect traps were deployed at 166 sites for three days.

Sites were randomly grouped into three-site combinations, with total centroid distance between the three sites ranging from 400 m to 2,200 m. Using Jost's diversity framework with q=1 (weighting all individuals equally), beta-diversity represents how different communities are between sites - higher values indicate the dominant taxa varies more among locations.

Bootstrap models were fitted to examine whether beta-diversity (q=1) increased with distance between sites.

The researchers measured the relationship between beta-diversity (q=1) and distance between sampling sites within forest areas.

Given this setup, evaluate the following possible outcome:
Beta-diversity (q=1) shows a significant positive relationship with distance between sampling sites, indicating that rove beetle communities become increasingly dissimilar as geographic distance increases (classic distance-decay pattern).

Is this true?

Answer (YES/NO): YES